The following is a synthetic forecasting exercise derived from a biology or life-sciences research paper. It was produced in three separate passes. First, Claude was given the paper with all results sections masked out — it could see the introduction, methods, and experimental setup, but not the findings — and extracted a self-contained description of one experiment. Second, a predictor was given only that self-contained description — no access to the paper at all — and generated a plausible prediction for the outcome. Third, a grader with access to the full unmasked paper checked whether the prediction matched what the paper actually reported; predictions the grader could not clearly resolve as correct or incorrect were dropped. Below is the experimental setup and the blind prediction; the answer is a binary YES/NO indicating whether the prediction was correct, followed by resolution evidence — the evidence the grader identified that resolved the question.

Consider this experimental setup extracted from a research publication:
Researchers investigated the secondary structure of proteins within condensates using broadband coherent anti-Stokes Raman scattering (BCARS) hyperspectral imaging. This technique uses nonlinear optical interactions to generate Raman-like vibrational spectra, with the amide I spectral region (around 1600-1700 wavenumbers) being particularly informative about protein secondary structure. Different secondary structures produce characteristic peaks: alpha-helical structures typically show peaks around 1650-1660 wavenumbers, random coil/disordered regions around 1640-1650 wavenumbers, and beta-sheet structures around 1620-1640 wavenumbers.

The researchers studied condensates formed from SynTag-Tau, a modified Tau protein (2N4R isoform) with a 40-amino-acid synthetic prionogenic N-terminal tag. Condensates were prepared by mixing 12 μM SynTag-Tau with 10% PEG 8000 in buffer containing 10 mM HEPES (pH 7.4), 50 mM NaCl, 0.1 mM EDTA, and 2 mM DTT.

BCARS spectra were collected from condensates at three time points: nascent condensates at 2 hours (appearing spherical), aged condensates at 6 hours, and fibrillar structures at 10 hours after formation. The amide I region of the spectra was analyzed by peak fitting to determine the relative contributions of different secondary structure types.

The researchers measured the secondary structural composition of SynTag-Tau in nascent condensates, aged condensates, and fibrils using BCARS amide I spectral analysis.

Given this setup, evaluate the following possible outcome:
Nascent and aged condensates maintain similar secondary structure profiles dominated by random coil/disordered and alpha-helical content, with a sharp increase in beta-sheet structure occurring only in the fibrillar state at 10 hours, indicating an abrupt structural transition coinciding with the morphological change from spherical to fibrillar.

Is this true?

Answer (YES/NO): NO